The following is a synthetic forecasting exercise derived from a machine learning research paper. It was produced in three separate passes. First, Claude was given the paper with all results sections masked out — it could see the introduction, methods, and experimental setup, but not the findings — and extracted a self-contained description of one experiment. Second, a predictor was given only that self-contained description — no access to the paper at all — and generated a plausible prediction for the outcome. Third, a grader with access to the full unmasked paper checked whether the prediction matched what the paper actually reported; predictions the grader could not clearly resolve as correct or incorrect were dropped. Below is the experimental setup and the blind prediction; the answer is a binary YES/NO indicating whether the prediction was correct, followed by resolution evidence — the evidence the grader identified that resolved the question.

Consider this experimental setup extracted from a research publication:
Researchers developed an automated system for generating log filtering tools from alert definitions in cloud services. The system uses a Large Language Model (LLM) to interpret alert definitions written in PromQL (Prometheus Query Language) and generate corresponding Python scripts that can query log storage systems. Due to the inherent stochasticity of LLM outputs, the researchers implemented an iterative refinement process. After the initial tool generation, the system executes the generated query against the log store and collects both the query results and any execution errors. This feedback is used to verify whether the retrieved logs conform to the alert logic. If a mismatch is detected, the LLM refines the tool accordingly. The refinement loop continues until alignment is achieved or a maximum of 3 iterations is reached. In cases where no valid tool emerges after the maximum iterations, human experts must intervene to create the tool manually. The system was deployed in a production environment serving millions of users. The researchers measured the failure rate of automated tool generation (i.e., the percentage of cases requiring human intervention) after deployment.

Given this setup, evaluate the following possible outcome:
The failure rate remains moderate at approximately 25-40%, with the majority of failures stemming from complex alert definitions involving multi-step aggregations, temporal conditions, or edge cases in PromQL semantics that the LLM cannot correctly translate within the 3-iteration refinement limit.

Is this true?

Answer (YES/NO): NO